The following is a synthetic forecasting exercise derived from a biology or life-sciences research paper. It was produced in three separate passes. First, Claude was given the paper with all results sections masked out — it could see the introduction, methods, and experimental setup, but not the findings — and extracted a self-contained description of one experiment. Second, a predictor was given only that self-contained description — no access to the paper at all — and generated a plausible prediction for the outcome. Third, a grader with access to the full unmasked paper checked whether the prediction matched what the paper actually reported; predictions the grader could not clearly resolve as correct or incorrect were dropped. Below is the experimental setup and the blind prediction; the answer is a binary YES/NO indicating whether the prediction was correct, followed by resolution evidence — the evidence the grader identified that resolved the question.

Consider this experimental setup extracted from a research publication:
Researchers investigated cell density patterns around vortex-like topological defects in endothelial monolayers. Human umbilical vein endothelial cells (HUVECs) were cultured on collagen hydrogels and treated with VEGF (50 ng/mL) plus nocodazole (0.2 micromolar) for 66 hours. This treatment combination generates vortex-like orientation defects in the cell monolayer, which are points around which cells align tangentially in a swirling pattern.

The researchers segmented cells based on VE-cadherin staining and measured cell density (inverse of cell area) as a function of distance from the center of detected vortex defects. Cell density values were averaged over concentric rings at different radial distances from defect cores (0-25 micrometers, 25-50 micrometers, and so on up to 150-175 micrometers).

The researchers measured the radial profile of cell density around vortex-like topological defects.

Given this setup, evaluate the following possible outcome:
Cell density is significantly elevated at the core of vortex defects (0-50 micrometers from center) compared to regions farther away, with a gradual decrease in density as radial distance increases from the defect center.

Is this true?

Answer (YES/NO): YES